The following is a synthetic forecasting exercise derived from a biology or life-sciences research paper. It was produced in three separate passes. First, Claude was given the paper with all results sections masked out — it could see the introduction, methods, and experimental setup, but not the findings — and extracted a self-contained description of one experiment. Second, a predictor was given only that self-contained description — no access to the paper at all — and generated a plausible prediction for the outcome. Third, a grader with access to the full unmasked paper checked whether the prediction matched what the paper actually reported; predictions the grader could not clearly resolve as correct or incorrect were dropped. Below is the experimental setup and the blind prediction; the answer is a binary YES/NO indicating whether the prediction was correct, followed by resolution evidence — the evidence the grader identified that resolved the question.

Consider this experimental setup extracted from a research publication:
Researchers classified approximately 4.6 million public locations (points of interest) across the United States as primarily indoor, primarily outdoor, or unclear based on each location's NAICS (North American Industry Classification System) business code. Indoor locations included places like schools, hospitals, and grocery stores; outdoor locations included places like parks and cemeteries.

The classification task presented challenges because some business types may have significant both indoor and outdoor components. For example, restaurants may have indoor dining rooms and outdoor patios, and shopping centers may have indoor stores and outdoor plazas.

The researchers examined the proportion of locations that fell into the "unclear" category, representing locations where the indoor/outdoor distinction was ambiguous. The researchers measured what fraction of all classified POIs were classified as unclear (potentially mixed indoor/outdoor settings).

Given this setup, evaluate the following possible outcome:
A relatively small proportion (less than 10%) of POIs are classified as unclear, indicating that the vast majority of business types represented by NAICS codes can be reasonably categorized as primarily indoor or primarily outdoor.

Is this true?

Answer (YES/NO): YES